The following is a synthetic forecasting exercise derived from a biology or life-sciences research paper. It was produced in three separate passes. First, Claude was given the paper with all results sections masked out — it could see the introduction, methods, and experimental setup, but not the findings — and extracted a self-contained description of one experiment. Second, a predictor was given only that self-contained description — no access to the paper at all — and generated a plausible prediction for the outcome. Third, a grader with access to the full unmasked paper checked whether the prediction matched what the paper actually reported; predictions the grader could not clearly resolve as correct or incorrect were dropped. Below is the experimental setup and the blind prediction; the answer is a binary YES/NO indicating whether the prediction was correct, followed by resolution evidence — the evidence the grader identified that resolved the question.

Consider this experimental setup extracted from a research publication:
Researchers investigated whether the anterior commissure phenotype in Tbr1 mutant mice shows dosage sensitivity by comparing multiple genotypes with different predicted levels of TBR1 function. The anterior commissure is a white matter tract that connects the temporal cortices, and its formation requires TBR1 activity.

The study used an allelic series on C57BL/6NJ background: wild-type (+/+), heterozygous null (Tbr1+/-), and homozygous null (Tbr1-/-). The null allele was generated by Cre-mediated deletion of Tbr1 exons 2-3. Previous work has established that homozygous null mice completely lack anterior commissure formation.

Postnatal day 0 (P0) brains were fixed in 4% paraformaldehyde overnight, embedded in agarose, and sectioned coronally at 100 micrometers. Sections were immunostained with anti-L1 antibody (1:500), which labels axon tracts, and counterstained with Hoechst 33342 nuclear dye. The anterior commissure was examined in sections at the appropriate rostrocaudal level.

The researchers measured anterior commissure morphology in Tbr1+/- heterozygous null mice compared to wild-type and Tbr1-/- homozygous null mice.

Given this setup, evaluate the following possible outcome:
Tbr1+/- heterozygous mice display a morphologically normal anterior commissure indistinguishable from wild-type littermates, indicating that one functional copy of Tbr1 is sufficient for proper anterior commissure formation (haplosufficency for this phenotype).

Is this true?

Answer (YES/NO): NO